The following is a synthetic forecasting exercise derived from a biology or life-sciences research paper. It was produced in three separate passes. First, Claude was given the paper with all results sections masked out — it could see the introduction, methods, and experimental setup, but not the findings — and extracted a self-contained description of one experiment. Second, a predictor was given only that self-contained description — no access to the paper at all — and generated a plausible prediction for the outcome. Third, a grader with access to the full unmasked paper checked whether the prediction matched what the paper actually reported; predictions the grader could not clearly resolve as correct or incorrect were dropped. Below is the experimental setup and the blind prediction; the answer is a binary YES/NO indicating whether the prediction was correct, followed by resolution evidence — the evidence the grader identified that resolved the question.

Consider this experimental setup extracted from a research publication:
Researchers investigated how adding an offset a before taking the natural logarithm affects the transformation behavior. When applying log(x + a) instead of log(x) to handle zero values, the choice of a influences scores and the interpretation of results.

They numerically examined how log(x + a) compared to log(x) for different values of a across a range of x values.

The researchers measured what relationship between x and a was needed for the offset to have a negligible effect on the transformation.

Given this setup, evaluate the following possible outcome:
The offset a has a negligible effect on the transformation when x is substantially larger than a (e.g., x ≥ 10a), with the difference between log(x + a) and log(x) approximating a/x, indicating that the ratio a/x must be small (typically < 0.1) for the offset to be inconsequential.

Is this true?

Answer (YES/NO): NO